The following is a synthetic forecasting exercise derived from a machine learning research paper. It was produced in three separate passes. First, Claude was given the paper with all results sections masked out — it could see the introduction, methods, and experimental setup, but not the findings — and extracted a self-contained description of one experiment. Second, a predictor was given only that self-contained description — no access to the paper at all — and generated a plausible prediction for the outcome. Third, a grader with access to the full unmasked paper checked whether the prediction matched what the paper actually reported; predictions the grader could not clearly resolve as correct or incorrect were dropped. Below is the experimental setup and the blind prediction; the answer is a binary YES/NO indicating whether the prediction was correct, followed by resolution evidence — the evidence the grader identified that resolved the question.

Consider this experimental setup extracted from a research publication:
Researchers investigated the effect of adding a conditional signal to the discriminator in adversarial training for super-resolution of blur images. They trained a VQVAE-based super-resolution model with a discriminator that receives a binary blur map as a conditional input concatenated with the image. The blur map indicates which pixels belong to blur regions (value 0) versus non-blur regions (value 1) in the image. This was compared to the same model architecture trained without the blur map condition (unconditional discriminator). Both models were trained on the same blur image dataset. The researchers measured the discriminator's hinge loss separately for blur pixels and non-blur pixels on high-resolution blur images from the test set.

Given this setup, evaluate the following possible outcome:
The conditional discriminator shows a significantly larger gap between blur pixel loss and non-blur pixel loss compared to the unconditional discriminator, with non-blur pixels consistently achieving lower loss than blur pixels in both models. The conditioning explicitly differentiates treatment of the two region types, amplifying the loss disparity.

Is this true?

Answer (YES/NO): NO